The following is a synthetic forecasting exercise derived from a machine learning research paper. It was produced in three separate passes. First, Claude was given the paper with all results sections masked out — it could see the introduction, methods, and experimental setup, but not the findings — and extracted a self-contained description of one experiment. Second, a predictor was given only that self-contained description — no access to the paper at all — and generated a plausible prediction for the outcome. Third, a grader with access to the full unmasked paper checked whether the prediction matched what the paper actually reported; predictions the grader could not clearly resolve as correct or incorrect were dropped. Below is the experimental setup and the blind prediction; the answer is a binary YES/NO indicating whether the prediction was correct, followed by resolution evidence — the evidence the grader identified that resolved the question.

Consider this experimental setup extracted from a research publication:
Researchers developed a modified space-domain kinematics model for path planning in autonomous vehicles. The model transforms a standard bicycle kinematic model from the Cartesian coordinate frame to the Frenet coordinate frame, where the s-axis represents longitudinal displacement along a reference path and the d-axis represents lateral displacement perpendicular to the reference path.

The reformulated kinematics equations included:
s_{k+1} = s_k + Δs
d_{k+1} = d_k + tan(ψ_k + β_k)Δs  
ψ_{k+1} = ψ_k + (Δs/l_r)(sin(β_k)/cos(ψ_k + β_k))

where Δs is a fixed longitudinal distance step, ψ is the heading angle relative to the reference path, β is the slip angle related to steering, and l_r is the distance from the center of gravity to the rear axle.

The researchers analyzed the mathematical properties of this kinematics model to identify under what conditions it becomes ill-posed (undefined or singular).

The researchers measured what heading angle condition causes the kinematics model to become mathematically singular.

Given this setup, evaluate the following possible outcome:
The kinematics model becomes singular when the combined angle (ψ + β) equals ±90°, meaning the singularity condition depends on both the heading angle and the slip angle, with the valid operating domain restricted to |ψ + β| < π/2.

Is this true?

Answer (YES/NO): YES